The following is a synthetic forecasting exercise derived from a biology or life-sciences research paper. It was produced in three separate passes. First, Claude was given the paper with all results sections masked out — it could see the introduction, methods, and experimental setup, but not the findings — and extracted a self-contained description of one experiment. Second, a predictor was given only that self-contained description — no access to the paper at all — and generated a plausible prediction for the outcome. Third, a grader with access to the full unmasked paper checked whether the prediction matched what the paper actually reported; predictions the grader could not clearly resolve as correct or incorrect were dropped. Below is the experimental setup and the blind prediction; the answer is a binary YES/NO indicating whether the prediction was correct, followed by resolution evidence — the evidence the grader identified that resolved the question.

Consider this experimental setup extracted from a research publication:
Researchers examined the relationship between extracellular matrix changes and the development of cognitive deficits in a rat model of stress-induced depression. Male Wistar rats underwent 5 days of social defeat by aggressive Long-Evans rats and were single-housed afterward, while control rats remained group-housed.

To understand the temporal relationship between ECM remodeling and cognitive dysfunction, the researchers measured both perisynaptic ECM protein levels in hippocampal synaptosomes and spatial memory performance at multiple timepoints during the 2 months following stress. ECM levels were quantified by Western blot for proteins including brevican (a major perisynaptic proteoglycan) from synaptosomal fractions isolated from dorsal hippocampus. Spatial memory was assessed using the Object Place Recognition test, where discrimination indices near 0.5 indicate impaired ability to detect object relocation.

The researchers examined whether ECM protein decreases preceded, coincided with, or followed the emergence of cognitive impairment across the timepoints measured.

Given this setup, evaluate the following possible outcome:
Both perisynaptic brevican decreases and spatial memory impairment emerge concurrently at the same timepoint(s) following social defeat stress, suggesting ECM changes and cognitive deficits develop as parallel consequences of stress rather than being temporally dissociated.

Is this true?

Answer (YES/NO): YES